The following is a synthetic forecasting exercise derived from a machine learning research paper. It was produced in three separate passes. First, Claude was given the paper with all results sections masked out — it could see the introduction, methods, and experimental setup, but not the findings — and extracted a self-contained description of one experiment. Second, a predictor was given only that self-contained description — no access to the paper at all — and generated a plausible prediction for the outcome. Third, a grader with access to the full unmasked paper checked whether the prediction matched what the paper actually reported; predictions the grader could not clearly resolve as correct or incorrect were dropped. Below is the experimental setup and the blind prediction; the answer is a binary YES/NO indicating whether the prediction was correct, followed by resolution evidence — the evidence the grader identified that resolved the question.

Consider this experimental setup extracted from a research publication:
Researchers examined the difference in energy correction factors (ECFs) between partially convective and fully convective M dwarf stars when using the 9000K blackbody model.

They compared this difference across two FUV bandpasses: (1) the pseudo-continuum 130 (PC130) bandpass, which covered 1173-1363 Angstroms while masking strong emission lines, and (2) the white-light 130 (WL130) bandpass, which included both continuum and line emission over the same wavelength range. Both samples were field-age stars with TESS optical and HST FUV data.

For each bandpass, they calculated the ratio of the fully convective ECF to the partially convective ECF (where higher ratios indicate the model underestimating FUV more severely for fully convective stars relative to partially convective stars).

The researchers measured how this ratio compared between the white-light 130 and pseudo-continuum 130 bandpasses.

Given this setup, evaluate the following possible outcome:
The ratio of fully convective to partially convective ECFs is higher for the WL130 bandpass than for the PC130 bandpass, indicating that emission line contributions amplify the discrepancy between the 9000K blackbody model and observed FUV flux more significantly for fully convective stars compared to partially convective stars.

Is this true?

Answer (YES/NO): YES